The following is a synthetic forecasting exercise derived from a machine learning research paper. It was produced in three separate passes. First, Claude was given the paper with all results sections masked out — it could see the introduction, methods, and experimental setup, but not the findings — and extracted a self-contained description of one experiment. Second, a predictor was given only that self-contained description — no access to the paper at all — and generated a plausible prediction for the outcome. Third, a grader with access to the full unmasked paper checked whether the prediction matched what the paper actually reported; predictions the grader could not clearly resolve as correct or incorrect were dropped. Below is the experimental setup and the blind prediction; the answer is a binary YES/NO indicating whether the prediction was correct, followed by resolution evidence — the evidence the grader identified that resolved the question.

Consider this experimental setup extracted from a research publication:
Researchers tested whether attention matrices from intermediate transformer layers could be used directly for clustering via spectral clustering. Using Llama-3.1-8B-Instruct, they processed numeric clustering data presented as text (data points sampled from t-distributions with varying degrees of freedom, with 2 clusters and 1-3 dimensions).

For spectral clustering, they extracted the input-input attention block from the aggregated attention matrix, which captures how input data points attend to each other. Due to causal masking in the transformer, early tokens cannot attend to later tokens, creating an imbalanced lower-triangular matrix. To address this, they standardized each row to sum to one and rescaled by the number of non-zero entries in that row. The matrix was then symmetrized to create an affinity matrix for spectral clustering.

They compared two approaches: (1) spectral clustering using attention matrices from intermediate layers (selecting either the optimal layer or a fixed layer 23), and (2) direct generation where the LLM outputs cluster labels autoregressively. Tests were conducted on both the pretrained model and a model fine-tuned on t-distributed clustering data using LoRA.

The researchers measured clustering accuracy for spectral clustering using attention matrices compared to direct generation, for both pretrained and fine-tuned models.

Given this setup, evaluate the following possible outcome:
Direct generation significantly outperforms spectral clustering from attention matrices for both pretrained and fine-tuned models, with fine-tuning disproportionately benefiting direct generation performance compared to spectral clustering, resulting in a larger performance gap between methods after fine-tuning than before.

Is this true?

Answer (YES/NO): NO